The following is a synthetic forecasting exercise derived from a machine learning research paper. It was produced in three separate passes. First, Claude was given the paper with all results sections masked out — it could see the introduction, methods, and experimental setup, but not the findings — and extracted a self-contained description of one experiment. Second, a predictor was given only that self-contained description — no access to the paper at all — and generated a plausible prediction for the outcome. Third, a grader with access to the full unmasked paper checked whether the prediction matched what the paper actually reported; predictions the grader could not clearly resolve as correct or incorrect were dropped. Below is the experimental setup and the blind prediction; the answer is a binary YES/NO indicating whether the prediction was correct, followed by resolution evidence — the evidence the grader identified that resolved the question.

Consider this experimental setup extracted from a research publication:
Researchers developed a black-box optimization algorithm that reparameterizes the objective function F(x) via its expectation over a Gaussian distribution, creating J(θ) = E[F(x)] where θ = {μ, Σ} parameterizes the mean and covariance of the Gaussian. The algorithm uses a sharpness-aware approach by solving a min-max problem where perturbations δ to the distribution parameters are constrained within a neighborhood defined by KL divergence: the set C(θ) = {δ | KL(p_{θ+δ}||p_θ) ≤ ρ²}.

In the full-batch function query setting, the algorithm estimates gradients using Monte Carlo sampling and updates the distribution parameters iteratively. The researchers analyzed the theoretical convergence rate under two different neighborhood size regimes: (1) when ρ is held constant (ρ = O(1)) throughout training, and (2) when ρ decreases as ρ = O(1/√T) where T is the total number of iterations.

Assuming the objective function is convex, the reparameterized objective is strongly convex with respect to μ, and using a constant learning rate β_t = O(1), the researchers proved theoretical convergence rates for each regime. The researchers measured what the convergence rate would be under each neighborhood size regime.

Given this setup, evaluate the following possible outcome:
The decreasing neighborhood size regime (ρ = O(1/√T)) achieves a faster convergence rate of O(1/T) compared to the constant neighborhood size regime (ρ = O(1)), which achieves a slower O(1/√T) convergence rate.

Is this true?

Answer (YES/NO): NO